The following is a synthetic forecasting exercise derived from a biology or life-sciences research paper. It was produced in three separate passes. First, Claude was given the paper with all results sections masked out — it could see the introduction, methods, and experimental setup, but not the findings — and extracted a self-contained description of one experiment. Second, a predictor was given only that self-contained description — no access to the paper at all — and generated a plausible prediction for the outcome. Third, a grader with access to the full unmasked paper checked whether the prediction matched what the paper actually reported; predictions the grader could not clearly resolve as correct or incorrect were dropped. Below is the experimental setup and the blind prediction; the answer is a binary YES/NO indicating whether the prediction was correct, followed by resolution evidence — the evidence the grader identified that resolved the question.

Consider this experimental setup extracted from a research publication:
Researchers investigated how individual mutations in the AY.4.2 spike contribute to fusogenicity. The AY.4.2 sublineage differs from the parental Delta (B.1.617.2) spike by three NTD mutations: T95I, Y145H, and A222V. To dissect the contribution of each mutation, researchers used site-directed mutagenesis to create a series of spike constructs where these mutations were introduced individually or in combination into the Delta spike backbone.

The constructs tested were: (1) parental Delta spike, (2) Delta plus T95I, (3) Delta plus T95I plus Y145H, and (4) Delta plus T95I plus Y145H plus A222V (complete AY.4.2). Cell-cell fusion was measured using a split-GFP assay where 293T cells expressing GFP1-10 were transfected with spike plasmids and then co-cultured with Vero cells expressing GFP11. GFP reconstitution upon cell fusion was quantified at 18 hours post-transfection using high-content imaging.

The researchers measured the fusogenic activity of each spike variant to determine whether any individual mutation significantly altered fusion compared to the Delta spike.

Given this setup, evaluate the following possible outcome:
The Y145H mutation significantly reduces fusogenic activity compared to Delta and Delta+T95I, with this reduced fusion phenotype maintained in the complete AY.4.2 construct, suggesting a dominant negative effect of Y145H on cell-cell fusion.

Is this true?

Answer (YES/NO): NO